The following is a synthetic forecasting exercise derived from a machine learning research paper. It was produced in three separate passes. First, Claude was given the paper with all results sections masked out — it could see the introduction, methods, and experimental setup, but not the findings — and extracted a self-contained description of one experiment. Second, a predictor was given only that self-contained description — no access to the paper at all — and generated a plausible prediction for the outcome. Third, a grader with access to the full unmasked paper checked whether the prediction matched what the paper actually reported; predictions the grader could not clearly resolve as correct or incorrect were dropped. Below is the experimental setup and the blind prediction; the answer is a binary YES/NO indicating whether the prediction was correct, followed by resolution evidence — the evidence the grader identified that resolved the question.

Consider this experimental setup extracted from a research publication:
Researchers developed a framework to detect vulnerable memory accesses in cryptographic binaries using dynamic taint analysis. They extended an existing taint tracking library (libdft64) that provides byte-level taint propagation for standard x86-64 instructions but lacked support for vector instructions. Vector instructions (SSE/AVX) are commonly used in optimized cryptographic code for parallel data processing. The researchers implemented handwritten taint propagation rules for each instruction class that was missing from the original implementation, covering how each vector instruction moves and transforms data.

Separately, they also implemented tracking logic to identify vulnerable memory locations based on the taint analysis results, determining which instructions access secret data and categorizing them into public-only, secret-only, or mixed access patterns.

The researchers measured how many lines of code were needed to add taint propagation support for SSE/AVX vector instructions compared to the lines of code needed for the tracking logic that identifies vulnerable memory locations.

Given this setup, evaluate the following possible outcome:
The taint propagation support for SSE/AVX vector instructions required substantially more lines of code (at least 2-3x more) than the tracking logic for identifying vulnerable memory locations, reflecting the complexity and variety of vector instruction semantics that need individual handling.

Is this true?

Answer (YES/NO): NO